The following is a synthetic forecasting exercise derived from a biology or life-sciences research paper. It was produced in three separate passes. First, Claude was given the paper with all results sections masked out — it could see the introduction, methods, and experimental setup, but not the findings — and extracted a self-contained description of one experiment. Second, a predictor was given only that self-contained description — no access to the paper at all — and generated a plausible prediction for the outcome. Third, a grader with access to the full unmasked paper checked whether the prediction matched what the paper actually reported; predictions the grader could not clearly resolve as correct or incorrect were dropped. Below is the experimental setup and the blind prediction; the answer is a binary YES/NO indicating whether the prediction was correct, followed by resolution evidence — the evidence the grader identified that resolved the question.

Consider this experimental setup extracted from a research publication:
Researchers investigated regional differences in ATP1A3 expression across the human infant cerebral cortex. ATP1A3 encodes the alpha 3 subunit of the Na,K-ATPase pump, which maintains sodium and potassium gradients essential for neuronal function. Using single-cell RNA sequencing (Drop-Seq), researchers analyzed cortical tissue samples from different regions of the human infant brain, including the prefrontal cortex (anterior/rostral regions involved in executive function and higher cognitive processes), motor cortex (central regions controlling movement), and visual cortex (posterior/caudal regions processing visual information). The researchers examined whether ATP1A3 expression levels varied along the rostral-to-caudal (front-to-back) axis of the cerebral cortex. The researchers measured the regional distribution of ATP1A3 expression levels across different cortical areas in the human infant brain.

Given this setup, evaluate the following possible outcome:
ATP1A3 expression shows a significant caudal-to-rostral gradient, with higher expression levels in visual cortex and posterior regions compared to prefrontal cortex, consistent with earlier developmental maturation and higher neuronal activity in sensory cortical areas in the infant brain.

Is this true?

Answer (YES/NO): NO